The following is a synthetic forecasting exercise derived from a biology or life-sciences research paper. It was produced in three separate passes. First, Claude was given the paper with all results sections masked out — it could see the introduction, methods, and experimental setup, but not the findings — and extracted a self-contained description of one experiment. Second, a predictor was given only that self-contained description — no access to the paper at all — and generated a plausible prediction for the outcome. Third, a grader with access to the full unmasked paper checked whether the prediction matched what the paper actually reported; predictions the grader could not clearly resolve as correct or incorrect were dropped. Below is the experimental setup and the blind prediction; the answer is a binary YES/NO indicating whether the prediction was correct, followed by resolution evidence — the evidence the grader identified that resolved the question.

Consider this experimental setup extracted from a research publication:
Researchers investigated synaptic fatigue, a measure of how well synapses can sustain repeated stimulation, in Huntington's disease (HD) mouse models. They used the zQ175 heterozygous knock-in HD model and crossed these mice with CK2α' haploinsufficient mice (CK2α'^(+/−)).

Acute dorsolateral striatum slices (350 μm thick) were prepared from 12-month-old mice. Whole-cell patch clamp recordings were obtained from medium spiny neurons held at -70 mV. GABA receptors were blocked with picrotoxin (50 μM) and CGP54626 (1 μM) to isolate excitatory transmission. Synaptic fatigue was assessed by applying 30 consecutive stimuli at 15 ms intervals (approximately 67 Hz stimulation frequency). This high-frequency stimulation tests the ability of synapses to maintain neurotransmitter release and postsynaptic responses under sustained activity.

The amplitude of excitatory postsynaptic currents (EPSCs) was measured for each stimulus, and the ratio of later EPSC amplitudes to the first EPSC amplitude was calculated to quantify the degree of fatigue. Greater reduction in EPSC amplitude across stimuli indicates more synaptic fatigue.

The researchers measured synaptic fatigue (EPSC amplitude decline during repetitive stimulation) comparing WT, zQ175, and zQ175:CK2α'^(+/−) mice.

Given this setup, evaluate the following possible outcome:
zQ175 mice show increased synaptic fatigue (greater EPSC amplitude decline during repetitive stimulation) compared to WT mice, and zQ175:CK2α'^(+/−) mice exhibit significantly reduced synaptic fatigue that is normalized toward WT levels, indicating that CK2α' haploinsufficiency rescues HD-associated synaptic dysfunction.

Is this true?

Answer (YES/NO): NO